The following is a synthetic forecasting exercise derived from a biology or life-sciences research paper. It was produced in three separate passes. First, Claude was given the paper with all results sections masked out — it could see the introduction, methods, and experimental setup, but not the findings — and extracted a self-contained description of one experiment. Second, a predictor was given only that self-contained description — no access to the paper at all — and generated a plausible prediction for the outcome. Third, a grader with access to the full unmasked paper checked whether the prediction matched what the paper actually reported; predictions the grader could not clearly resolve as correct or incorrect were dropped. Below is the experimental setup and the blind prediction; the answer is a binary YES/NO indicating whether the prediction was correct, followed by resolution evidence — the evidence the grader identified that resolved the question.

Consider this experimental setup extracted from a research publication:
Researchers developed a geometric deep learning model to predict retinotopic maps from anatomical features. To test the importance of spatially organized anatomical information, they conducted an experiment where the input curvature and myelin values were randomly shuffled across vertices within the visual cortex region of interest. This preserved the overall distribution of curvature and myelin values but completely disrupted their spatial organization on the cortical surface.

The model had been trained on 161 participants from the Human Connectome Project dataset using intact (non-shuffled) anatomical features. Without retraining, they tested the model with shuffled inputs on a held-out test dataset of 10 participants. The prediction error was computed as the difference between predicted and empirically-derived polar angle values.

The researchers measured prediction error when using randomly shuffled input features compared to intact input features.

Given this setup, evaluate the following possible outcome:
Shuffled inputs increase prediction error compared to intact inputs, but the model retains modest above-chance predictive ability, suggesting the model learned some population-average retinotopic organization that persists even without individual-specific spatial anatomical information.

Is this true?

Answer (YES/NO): YES